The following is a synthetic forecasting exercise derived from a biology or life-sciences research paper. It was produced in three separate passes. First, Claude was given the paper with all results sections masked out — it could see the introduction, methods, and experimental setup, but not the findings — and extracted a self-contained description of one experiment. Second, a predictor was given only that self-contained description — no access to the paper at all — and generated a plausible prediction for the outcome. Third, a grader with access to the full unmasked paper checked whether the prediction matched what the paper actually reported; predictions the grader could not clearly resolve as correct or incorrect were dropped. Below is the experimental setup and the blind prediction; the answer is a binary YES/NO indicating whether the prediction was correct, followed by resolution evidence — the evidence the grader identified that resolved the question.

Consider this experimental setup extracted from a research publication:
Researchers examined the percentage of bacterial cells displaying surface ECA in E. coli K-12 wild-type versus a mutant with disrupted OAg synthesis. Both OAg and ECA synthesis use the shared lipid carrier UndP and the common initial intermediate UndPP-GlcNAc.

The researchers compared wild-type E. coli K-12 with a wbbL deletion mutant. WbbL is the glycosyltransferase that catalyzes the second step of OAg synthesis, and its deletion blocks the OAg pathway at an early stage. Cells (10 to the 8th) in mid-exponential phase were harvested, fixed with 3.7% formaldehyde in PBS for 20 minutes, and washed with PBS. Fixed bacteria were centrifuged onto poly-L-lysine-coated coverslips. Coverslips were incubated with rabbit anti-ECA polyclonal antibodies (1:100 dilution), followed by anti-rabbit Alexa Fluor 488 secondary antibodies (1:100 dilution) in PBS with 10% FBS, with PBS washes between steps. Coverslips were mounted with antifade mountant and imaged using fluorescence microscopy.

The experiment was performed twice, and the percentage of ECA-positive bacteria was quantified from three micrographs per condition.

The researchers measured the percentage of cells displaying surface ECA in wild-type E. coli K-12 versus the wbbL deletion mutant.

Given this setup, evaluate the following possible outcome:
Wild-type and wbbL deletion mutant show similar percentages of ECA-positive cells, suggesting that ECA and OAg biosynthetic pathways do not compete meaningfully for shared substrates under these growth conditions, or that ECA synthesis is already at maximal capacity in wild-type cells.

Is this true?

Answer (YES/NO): NO